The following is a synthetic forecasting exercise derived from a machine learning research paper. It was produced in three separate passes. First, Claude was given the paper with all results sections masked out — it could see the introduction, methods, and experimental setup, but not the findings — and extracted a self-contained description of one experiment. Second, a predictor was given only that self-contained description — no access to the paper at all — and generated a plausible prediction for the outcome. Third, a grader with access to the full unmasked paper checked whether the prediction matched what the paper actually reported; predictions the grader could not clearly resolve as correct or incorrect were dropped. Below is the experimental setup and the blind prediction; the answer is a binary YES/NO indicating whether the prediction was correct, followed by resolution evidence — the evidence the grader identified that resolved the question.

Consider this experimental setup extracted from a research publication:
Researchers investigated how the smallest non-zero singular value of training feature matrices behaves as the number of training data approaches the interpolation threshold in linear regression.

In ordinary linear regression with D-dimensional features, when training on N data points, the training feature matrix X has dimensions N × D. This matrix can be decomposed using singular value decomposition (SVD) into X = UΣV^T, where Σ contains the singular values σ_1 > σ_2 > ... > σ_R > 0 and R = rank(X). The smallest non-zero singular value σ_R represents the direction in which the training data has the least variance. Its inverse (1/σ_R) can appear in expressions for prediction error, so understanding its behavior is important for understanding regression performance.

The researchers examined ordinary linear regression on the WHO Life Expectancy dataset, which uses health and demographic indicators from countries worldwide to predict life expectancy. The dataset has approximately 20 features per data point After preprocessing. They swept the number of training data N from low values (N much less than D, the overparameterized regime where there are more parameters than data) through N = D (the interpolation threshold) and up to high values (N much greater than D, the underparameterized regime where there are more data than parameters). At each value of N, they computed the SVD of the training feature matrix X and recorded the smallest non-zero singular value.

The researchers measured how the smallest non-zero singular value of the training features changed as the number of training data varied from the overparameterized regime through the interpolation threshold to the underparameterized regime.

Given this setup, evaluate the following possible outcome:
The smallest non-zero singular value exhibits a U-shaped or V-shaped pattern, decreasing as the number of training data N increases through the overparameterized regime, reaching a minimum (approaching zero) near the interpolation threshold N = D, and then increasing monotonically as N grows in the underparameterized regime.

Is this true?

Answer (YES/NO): YES